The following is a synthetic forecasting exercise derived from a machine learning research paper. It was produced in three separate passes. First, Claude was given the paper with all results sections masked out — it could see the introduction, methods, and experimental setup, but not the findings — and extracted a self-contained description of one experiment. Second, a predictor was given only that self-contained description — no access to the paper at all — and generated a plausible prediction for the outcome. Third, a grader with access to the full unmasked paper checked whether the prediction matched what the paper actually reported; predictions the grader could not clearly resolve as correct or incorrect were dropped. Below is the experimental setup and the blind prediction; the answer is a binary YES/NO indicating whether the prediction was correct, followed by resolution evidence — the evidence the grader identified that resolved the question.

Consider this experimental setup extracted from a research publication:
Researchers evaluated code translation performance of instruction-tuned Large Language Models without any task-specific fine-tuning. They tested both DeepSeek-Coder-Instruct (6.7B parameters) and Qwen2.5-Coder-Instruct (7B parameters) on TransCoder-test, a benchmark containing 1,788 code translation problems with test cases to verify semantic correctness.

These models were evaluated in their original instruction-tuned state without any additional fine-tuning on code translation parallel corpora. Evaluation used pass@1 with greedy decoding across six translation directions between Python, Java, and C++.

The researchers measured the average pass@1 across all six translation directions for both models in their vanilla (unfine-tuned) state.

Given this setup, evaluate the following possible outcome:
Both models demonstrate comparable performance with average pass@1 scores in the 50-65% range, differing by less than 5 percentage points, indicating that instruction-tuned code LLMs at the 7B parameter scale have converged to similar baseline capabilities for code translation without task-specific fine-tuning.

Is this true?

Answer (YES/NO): NO